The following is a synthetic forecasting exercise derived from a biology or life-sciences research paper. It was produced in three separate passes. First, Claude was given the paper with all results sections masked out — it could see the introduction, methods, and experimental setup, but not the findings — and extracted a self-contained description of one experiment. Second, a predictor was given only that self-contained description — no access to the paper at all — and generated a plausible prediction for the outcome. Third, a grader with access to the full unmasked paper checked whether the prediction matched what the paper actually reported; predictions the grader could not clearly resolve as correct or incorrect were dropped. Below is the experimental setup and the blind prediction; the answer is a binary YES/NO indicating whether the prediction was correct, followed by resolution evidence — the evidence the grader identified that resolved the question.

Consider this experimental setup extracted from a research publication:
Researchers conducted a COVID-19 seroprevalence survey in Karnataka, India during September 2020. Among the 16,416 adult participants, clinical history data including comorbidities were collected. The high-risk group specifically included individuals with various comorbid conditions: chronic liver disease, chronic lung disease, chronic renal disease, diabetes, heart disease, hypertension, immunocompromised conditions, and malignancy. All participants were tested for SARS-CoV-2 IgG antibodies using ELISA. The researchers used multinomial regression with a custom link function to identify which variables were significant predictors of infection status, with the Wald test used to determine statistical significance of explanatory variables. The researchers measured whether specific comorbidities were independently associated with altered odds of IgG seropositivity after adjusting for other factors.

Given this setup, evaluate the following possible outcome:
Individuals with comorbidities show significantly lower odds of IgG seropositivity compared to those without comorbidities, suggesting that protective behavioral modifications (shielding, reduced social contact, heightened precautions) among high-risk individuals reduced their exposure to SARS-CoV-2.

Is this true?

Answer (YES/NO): NO